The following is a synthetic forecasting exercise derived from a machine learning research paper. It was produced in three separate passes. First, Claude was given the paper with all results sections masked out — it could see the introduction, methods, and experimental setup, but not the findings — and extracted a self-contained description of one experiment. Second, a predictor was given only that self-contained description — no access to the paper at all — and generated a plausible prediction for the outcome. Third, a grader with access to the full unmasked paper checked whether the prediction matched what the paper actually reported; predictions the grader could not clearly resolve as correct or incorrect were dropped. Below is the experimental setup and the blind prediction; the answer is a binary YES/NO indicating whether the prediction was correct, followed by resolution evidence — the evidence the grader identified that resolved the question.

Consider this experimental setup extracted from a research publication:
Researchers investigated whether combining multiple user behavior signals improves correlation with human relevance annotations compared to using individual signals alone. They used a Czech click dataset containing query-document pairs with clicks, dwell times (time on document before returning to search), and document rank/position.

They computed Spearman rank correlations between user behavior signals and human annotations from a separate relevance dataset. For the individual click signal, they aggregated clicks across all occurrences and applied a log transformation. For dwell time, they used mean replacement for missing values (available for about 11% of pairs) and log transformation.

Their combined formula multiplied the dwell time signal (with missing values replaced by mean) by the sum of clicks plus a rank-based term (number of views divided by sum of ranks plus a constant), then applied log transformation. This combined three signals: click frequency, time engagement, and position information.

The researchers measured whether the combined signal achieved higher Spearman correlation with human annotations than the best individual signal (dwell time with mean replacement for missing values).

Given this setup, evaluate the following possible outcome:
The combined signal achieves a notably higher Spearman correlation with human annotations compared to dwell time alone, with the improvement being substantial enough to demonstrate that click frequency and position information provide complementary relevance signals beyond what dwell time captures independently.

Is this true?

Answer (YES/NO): NO